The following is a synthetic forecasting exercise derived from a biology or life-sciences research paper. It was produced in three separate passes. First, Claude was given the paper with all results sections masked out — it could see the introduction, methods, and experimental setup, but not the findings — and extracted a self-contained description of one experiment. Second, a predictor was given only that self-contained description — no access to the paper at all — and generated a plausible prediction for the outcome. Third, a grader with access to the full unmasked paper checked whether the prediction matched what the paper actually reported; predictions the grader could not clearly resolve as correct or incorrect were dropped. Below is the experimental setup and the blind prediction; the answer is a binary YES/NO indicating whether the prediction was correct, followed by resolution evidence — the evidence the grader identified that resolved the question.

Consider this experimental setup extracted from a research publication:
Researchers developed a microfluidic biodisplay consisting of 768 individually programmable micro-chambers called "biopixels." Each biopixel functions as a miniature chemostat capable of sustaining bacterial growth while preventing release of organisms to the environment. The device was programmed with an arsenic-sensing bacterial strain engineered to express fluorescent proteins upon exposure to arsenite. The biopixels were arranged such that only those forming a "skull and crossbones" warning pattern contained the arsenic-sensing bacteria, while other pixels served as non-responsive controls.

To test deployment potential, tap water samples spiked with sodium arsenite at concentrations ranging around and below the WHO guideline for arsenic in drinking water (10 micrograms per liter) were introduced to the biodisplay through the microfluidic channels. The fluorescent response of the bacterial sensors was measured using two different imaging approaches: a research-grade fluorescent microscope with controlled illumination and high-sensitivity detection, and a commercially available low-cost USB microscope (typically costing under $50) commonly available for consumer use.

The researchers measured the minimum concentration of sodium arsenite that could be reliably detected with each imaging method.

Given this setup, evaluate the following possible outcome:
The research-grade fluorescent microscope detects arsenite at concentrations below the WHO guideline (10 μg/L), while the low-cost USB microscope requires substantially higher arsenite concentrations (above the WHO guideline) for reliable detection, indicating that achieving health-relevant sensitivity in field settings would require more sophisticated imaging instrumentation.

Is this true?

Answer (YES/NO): NO